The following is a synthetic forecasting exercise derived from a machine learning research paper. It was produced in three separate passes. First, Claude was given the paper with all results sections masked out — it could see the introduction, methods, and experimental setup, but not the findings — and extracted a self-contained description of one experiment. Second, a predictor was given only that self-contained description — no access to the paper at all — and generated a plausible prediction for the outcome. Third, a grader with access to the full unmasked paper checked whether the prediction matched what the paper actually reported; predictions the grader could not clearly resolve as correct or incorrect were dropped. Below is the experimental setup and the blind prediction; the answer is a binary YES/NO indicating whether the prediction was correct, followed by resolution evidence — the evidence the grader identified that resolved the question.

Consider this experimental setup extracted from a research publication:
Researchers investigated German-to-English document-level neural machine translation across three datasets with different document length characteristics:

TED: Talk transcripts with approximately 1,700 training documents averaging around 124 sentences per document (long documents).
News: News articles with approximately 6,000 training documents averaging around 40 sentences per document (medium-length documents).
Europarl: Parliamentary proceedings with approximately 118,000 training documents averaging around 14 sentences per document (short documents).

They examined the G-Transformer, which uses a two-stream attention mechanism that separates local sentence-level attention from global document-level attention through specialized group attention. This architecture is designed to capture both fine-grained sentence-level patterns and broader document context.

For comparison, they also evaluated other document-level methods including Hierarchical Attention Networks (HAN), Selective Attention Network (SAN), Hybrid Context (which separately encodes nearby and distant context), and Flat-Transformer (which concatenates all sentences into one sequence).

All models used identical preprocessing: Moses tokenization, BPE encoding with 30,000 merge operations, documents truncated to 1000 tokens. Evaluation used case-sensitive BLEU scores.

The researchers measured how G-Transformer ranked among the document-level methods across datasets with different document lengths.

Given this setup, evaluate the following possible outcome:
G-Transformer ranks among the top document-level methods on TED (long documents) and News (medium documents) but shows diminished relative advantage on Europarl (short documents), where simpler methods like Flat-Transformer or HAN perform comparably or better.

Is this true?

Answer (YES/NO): NO